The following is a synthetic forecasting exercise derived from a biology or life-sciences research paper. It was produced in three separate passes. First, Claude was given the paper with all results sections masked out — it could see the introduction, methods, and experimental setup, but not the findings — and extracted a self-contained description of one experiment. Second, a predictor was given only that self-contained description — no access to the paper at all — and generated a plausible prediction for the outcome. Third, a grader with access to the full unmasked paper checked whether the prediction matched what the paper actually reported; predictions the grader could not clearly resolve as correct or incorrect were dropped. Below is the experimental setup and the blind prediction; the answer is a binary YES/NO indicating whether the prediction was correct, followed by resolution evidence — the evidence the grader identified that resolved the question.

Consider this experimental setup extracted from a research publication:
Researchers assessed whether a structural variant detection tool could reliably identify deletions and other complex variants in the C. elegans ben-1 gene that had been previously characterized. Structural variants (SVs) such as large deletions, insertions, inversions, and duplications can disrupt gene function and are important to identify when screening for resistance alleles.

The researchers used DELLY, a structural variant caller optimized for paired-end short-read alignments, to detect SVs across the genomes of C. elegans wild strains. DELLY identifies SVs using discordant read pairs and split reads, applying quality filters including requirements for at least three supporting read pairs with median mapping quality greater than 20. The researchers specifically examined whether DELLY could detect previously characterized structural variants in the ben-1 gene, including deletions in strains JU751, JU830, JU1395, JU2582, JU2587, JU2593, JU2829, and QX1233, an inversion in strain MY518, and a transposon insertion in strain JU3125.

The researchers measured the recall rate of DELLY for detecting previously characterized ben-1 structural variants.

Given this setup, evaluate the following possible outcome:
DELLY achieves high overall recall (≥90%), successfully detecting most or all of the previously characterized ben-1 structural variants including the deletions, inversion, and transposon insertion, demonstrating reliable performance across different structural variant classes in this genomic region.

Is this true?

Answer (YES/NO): NO